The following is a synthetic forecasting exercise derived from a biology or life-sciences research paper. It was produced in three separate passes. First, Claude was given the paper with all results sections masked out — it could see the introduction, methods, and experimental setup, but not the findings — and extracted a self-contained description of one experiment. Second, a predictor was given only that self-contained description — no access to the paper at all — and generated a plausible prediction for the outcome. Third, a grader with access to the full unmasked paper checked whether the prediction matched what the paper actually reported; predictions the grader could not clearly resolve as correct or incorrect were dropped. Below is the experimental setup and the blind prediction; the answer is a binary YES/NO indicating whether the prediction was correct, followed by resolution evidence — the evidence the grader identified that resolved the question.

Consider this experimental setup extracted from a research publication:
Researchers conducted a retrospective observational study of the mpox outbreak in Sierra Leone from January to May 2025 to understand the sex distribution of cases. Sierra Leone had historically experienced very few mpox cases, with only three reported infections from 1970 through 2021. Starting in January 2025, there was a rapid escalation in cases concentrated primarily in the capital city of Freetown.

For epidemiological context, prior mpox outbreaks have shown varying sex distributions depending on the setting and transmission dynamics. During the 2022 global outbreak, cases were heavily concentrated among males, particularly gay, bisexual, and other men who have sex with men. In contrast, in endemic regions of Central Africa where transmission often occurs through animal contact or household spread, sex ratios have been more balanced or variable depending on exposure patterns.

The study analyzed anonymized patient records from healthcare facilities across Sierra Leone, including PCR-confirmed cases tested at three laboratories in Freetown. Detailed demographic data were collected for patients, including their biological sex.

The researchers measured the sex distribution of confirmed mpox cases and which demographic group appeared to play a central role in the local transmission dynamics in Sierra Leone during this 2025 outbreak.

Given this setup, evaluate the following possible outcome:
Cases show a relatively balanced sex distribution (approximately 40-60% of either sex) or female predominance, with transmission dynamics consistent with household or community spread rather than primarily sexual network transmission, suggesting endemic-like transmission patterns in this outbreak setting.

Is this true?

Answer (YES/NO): NO